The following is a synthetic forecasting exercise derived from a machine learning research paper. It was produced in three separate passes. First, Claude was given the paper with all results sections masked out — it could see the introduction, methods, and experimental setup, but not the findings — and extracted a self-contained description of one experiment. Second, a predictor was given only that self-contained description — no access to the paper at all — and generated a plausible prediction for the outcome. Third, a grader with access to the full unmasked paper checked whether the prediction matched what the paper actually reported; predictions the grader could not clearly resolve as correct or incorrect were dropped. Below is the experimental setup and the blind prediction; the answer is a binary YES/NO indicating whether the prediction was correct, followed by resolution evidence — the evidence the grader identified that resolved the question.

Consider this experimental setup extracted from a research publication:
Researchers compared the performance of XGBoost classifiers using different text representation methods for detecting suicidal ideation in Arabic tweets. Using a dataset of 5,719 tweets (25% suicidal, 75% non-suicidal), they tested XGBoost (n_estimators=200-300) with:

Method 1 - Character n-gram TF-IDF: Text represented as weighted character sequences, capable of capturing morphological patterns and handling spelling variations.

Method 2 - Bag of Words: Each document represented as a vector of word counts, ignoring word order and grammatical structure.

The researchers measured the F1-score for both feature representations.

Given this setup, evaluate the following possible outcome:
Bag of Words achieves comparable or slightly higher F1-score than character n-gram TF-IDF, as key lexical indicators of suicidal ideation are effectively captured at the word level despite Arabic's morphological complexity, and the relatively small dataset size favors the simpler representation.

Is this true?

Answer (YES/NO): NO